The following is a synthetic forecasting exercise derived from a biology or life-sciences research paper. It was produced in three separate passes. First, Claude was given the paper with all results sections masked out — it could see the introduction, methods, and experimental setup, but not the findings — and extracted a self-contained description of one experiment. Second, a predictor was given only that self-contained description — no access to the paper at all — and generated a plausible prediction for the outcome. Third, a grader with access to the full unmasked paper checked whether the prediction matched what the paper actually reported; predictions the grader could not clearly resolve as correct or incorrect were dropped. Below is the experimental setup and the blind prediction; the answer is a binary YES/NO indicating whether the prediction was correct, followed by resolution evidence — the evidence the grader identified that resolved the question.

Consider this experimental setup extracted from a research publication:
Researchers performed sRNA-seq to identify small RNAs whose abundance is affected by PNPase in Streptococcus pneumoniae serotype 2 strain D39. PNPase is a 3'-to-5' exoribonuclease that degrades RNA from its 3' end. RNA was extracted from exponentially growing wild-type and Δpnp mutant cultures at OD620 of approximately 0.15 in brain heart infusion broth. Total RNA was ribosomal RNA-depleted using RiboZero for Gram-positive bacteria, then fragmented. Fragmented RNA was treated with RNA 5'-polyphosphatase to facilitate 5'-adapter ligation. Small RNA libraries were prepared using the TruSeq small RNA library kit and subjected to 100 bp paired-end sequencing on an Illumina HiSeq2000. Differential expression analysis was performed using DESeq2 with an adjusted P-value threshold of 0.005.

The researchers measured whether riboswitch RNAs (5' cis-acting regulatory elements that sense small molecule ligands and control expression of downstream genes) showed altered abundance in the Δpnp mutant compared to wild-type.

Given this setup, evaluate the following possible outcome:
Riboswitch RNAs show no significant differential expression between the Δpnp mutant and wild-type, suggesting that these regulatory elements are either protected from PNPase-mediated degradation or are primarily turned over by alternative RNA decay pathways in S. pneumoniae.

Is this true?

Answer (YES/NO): NO